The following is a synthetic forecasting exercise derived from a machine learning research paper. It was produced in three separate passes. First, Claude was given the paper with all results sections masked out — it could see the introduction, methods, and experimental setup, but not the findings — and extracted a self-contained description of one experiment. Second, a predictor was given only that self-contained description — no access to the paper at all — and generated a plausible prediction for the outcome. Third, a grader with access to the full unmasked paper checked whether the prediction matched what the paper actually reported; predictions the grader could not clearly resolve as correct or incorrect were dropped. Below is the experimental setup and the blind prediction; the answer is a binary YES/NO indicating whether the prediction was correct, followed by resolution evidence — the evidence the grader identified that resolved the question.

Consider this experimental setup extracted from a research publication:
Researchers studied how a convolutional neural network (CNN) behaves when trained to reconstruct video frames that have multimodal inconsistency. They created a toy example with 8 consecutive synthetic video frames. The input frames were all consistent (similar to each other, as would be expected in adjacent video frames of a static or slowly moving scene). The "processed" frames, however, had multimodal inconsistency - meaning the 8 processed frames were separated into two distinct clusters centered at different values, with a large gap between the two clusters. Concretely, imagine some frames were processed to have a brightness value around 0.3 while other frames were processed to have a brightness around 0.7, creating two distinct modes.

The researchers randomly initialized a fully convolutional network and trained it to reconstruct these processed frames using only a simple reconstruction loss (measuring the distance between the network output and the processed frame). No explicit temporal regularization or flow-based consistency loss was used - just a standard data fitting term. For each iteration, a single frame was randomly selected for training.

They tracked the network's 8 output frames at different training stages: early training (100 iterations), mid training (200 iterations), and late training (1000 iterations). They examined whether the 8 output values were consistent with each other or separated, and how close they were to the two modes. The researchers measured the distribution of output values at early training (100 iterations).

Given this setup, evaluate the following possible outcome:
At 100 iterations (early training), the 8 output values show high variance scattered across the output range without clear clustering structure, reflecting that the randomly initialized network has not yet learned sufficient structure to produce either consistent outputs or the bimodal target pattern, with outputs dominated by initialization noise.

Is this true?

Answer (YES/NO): NO